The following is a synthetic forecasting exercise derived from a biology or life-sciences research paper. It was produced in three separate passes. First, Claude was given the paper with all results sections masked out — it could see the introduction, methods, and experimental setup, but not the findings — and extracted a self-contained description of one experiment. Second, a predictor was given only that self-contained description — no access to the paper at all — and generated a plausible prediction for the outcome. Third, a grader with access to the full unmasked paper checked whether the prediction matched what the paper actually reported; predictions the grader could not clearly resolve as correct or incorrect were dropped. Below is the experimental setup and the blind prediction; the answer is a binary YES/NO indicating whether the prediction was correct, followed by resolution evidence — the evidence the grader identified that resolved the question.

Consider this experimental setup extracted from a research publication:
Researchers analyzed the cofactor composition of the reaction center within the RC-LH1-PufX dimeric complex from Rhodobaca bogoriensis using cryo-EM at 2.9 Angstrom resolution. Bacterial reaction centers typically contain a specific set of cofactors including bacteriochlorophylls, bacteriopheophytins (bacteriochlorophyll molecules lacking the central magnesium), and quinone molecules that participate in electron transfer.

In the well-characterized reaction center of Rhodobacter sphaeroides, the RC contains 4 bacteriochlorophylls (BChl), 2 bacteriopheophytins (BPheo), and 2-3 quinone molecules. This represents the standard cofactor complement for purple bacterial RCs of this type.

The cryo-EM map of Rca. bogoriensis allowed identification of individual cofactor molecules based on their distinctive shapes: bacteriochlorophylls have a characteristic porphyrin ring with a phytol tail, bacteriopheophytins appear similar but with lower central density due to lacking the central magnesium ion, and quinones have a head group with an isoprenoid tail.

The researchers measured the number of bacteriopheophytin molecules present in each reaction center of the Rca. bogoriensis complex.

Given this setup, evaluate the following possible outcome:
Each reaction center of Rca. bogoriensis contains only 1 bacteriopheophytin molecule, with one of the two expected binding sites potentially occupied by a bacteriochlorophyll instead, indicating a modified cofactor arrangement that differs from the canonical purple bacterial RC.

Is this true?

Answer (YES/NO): NO